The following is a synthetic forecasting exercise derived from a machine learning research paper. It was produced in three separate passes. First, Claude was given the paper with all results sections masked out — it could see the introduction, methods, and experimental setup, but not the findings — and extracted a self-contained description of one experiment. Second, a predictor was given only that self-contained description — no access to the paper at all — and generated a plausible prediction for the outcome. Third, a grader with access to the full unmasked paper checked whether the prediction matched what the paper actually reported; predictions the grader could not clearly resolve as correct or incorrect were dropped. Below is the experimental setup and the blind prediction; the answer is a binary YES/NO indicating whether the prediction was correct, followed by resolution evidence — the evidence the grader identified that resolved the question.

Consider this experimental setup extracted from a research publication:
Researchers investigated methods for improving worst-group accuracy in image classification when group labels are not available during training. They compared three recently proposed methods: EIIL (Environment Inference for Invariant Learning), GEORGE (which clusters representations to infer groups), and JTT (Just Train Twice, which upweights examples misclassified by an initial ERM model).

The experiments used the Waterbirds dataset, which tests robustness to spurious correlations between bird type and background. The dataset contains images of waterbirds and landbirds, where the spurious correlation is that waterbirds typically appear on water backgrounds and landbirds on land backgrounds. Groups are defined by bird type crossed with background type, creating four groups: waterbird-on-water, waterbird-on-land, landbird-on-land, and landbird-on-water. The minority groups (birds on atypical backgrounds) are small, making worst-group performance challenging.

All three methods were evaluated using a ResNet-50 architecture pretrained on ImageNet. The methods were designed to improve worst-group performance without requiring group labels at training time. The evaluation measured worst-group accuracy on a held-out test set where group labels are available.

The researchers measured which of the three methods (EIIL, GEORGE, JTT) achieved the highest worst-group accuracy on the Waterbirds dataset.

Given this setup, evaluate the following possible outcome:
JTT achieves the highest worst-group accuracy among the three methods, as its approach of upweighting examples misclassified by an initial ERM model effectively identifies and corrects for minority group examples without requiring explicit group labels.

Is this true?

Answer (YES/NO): YES